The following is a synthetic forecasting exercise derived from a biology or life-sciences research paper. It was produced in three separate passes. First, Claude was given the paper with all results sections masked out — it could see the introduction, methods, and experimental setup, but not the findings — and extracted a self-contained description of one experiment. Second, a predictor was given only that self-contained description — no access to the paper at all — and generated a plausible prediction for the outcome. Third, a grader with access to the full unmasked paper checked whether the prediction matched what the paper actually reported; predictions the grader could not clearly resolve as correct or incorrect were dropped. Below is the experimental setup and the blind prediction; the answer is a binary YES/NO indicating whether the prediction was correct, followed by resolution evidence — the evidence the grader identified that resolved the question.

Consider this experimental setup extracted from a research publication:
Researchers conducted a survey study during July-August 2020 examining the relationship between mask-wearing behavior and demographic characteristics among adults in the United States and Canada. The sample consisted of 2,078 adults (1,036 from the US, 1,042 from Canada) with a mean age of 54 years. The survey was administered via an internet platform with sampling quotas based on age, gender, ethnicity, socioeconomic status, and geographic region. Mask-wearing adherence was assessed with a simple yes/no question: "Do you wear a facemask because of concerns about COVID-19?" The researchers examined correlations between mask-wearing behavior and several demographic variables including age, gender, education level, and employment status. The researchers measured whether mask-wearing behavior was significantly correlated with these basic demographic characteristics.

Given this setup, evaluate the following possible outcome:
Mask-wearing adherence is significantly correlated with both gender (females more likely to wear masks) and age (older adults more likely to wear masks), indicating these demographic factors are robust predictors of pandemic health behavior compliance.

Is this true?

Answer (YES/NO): NO